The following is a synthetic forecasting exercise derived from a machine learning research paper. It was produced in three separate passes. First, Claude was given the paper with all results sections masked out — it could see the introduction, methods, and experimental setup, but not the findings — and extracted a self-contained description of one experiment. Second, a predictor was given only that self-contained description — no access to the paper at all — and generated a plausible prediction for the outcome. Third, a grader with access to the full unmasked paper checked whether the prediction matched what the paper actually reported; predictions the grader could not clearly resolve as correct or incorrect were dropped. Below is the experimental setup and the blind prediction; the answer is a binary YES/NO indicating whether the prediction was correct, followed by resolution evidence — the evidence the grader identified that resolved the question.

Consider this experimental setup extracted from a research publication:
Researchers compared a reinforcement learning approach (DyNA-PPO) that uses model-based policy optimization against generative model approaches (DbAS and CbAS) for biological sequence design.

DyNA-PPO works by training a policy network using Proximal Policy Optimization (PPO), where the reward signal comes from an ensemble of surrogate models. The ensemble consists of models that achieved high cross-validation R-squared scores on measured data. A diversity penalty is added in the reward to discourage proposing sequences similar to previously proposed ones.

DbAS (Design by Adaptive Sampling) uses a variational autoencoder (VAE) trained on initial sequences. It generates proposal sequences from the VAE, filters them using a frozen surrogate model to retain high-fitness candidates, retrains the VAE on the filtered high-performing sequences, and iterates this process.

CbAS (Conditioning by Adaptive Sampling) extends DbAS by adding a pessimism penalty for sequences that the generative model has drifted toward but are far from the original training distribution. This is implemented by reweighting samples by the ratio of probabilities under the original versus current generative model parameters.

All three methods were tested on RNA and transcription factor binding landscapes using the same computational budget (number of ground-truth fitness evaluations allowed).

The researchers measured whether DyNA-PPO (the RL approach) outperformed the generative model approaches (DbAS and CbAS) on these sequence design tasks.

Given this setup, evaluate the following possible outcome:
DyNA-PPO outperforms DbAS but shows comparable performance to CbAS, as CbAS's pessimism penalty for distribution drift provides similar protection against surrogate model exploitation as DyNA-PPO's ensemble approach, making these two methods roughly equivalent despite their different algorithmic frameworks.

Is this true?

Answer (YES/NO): NO